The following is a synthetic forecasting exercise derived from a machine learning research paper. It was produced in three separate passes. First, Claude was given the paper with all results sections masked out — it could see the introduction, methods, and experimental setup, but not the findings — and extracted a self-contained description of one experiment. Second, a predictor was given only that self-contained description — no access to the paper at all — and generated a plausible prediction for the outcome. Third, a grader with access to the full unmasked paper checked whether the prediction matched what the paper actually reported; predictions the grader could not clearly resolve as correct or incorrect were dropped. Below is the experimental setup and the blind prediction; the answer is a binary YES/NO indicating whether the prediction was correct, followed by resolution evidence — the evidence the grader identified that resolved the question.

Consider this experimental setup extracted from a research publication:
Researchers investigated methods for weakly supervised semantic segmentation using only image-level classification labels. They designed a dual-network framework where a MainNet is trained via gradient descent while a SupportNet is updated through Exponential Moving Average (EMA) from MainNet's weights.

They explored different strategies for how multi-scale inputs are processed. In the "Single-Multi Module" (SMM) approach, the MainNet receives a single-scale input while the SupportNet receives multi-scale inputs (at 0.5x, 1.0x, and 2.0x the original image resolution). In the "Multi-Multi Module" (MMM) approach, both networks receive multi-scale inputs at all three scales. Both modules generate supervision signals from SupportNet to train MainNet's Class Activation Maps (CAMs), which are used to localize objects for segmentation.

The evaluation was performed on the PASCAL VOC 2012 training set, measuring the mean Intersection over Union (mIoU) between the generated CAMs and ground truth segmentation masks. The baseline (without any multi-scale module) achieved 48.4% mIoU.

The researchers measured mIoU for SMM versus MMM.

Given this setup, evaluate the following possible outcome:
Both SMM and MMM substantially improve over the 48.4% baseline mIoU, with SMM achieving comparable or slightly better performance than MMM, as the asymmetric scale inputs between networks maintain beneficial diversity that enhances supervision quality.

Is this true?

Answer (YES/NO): NO